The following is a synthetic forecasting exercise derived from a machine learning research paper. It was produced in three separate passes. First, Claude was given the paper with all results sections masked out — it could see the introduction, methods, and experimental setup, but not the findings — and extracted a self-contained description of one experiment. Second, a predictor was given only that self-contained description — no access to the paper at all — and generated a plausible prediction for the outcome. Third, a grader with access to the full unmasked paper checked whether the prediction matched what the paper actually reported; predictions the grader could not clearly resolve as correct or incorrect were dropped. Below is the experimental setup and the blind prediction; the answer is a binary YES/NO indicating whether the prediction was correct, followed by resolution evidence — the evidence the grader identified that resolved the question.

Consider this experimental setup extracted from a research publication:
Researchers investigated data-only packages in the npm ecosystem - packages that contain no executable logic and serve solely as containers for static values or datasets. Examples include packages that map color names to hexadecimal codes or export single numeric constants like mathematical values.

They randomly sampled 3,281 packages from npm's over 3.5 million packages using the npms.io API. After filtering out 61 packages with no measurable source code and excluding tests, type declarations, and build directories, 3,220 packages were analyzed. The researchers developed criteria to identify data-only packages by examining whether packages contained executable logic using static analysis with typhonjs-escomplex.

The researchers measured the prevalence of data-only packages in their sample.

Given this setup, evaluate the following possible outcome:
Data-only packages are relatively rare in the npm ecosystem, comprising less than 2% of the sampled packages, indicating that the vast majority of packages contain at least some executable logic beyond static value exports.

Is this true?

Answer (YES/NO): YES